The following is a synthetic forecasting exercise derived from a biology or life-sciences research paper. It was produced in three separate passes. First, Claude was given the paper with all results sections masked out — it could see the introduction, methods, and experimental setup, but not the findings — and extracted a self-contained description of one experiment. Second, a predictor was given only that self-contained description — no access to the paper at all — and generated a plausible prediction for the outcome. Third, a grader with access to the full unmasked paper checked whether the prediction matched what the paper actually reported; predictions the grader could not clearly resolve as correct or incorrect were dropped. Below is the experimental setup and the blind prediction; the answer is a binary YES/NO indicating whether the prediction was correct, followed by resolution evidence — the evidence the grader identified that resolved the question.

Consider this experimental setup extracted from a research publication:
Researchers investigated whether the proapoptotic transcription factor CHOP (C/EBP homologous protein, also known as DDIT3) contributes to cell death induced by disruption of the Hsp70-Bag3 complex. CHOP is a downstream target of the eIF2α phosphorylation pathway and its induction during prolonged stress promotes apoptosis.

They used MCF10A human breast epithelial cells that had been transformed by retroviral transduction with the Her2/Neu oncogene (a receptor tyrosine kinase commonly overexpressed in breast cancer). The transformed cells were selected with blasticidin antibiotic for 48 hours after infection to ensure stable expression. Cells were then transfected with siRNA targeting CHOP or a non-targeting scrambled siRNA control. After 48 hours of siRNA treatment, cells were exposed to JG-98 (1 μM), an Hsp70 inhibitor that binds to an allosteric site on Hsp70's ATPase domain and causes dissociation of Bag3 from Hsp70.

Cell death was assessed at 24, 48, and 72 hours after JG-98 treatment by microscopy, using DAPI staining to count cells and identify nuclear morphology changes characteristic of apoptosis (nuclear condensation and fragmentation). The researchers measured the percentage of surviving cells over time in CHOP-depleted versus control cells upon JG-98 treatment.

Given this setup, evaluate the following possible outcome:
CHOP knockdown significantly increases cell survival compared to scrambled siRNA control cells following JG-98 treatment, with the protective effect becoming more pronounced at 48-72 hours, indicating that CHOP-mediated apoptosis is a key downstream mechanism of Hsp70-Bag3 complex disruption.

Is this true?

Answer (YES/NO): NO